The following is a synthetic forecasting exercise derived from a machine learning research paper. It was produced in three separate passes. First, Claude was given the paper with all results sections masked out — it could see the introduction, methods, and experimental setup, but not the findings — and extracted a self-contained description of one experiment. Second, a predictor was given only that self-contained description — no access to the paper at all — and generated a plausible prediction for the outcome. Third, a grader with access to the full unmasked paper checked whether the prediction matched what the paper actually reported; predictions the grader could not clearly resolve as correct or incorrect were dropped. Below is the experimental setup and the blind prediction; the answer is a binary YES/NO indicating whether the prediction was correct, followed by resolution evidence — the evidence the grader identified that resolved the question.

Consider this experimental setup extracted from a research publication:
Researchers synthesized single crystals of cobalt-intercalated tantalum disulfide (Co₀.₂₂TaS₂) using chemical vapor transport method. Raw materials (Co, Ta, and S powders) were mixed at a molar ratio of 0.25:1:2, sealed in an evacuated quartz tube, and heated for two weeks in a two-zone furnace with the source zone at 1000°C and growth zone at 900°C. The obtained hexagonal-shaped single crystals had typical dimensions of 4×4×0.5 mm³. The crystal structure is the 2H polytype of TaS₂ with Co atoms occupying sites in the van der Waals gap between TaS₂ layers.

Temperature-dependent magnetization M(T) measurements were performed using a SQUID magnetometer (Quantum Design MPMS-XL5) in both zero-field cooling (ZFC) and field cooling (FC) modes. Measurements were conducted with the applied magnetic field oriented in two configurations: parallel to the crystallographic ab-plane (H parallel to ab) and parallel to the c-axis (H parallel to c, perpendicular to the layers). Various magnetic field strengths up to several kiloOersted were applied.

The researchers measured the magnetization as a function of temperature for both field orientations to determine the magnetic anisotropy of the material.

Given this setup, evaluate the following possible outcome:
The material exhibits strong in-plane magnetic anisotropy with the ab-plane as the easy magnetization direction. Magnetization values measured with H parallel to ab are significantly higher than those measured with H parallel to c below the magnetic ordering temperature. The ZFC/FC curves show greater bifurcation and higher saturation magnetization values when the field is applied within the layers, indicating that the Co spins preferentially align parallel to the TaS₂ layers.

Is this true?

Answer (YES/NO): NO